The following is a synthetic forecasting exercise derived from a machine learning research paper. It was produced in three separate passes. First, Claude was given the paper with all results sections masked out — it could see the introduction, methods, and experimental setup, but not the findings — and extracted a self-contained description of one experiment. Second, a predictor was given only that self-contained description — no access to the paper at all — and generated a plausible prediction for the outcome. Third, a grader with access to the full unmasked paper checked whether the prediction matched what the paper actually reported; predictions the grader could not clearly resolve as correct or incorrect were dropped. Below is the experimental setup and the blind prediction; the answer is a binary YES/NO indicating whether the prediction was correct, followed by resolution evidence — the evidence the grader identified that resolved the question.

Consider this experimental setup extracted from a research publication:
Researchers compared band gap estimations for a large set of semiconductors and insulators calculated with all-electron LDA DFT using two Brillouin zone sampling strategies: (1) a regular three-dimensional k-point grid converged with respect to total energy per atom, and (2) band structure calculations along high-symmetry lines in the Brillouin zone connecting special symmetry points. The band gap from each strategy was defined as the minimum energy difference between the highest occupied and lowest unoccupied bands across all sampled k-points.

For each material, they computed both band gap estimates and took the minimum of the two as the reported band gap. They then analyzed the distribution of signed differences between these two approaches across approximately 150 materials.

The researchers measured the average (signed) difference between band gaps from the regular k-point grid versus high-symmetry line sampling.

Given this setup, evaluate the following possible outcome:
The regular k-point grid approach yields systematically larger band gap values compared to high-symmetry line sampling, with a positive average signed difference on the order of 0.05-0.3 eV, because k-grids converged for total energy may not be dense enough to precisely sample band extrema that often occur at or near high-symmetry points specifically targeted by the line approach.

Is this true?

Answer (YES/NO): NO